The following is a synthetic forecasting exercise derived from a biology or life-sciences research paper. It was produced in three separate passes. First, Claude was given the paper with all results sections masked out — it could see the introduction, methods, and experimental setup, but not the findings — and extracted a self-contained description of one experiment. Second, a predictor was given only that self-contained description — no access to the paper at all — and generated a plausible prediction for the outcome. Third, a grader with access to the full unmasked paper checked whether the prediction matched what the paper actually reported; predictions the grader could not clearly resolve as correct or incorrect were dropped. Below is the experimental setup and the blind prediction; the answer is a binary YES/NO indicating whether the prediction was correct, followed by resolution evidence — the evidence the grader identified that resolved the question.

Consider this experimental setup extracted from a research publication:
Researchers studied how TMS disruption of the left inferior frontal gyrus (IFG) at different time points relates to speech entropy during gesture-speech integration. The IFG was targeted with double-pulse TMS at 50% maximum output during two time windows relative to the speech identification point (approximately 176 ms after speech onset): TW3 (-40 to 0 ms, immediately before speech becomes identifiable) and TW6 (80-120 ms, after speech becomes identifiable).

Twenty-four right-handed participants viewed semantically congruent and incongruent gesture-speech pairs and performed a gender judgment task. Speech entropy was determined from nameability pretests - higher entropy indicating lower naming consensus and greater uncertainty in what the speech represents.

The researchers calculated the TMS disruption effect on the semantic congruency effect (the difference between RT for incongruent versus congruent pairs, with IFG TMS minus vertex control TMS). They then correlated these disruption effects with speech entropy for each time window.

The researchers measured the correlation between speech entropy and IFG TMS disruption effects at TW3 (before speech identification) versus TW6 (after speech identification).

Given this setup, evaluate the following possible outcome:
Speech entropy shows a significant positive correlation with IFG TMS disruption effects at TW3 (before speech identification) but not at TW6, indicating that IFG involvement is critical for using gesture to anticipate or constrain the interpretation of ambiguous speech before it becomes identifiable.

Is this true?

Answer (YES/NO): NO